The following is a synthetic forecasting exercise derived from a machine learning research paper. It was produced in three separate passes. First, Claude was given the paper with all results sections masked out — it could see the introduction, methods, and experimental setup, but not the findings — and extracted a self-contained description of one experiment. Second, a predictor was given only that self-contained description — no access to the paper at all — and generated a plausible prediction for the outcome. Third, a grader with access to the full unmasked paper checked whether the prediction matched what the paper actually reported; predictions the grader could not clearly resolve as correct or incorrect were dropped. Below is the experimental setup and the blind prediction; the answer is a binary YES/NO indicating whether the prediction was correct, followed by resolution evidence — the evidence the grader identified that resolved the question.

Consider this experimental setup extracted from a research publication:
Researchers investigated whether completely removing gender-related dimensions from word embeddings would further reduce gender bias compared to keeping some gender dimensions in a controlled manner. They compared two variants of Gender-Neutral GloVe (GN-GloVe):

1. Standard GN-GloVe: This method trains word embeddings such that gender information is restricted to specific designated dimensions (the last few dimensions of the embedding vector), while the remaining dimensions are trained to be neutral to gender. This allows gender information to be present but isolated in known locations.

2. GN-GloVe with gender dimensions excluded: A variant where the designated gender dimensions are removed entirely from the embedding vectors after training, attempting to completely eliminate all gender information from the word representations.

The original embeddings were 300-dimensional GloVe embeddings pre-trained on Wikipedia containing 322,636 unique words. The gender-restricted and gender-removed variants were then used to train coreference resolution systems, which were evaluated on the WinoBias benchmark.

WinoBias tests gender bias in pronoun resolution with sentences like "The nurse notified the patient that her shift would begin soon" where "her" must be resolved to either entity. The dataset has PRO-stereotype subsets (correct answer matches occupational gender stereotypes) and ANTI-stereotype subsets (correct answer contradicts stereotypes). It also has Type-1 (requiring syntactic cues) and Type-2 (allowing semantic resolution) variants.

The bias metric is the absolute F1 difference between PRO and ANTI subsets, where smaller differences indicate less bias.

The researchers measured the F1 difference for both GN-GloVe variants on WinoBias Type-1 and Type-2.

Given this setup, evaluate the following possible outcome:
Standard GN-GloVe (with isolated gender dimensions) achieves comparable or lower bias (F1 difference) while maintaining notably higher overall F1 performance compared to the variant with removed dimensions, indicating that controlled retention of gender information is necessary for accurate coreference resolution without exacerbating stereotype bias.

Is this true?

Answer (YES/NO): NO